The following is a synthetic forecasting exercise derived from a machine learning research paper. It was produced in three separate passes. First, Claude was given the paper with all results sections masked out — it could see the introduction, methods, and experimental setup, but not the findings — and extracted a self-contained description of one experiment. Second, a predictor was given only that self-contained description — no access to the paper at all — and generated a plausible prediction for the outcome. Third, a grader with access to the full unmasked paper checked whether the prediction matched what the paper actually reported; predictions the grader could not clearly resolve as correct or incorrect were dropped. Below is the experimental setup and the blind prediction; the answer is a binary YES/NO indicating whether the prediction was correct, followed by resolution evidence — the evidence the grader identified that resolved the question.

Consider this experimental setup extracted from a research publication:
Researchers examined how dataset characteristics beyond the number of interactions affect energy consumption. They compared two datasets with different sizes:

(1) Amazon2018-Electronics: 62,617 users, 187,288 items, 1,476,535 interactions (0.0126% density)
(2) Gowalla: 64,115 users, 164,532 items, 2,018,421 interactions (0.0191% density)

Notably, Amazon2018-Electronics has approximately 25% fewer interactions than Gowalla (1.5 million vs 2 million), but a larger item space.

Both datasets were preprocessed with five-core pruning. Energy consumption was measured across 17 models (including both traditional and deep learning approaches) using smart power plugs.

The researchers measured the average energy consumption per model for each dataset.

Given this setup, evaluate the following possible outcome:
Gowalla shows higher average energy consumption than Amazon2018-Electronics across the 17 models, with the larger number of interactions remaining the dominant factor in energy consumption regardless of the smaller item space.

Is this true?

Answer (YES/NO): NO